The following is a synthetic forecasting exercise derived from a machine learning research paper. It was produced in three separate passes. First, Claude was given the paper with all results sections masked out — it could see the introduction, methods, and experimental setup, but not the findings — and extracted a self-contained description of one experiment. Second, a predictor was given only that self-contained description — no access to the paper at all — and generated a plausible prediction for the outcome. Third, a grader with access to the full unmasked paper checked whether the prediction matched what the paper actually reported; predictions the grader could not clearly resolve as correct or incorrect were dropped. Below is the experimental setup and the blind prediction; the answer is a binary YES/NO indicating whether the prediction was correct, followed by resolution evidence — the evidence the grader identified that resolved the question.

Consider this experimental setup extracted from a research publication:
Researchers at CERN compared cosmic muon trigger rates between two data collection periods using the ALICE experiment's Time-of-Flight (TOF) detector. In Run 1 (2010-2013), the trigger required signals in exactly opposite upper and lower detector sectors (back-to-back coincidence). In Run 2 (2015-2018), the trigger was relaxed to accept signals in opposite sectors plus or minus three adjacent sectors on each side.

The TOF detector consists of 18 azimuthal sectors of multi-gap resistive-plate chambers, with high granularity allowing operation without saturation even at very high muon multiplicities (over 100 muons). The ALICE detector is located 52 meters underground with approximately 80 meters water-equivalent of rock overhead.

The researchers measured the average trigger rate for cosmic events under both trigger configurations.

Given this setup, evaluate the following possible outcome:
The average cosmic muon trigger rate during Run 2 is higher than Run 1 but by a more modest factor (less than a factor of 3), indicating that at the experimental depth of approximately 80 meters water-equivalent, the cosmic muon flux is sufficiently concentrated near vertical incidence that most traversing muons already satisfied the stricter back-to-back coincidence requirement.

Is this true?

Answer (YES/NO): NO